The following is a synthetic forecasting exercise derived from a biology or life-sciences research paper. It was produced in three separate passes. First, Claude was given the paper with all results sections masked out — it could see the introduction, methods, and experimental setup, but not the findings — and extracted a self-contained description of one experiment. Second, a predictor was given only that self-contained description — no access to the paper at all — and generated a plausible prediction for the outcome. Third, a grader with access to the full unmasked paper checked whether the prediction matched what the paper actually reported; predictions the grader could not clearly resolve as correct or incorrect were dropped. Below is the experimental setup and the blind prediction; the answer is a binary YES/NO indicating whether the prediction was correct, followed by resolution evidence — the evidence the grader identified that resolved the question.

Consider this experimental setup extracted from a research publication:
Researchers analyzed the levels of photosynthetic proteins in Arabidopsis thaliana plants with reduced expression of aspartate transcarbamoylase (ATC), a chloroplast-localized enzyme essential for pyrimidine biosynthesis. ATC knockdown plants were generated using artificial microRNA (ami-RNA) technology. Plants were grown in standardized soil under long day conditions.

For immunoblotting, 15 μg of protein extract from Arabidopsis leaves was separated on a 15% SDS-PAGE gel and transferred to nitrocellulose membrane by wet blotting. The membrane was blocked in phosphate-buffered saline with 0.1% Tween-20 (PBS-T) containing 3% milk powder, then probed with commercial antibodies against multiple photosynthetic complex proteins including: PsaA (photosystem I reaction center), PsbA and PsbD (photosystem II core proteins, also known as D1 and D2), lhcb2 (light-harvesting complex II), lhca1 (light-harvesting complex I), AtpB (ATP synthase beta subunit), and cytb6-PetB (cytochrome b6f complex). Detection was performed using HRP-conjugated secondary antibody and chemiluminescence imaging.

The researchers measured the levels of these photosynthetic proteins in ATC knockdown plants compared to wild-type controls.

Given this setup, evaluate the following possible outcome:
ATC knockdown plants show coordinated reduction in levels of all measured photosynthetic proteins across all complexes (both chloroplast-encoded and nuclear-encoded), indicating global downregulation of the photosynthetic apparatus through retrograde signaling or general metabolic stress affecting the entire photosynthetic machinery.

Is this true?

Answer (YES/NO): NO